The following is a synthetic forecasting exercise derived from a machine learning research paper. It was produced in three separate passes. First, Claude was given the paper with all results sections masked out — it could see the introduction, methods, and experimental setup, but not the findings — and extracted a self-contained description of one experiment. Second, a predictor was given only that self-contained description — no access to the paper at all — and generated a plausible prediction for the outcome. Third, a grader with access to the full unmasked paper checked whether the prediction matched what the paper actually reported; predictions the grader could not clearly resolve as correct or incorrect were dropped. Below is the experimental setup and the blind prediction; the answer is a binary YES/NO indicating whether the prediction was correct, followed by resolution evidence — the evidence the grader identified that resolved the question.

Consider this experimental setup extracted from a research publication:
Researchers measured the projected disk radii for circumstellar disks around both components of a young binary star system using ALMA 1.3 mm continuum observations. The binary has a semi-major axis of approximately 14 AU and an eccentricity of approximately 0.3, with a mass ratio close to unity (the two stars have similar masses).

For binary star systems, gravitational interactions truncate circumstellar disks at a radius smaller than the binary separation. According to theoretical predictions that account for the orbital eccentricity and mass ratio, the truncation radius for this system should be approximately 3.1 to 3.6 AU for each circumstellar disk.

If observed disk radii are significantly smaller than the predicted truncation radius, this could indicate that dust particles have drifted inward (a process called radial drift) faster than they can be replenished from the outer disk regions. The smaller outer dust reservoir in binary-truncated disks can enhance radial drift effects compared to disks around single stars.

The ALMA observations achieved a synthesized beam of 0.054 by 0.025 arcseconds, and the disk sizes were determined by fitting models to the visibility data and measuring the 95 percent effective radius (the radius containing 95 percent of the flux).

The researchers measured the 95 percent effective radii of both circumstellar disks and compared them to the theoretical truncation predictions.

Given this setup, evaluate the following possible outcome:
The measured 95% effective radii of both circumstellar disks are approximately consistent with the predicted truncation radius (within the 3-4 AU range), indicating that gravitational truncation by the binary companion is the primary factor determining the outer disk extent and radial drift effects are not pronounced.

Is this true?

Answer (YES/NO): YES